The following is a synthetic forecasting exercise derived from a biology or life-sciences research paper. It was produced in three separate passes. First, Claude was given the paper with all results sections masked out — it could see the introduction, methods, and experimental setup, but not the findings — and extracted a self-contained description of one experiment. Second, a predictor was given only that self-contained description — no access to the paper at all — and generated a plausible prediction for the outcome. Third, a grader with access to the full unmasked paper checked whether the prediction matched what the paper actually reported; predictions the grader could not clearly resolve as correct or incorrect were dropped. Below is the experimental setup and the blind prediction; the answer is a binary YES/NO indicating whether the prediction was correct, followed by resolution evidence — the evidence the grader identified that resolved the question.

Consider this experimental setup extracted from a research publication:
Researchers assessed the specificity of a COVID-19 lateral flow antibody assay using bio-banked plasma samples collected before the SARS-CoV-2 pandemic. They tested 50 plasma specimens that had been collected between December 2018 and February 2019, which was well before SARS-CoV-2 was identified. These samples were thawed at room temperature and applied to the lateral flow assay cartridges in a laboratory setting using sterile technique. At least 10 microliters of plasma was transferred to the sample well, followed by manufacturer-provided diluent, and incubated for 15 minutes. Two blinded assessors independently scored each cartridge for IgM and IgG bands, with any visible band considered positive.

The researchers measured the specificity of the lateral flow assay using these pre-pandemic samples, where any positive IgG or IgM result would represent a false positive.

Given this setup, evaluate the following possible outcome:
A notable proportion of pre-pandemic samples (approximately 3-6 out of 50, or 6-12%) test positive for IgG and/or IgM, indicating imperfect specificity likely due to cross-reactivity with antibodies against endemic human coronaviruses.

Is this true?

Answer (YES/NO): YES